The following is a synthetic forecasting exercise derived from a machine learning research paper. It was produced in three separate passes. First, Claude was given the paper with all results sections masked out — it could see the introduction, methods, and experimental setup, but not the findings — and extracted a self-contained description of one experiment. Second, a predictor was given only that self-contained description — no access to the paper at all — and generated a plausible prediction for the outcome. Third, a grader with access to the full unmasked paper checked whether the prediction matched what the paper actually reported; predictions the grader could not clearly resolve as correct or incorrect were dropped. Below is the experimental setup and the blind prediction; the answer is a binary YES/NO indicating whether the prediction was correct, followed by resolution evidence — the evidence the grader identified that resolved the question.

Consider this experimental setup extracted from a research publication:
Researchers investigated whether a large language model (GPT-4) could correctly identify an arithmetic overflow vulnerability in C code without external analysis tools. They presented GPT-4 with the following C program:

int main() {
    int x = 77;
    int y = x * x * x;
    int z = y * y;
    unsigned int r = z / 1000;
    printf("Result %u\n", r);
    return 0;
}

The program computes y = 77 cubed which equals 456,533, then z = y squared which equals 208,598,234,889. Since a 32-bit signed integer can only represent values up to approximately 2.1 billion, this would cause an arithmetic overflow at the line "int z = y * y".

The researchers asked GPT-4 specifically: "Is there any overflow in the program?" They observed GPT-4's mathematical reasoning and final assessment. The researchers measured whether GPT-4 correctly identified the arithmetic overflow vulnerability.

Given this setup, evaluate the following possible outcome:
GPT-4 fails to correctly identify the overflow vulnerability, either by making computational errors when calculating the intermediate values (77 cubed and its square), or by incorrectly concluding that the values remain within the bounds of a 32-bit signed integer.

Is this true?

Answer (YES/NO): YES